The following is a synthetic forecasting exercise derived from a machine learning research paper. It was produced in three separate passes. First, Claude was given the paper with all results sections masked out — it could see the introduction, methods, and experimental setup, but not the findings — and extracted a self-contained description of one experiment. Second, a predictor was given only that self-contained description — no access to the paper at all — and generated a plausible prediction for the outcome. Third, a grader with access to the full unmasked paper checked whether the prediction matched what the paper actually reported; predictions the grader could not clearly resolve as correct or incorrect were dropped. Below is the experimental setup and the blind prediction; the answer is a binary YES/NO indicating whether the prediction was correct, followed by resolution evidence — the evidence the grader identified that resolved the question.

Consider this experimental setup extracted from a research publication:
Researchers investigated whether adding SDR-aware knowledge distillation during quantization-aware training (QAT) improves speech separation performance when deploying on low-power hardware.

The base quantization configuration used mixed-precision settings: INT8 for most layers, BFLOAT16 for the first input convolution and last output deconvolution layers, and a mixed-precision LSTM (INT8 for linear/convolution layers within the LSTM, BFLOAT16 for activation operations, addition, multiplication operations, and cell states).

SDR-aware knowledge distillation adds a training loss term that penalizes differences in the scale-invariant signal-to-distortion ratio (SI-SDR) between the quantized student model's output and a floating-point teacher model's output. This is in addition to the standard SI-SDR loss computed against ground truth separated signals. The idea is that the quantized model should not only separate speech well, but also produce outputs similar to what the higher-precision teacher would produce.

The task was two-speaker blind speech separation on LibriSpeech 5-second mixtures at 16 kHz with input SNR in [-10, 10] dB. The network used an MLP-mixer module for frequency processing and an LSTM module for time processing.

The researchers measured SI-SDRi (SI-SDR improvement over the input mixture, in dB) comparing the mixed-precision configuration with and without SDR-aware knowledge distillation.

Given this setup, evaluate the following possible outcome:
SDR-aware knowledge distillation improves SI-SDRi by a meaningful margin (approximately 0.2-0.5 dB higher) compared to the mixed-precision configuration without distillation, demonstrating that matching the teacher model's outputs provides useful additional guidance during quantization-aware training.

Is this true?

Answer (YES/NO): YES